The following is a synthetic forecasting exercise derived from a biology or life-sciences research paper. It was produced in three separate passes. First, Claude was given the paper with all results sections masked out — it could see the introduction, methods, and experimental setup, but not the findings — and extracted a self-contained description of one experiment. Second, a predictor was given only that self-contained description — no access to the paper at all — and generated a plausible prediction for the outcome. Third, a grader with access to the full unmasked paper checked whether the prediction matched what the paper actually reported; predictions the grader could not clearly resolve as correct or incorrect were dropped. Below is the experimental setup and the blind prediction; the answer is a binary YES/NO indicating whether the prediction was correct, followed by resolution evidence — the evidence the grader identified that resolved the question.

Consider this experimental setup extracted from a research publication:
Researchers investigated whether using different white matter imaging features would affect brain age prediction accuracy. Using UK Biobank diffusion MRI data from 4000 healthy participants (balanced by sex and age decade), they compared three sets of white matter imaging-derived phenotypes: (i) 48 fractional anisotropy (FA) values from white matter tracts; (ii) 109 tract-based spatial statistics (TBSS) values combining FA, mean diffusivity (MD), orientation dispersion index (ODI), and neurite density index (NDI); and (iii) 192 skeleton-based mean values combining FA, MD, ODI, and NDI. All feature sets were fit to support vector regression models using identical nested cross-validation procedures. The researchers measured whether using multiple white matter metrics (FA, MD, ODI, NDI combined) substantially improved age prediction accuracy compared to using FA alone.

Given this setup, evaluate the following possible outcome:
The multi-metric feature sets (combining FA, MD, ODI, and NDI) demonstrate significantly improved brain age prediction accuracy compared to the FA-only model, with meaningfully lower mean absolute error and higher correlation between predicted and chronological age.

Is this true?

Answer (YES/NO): NO